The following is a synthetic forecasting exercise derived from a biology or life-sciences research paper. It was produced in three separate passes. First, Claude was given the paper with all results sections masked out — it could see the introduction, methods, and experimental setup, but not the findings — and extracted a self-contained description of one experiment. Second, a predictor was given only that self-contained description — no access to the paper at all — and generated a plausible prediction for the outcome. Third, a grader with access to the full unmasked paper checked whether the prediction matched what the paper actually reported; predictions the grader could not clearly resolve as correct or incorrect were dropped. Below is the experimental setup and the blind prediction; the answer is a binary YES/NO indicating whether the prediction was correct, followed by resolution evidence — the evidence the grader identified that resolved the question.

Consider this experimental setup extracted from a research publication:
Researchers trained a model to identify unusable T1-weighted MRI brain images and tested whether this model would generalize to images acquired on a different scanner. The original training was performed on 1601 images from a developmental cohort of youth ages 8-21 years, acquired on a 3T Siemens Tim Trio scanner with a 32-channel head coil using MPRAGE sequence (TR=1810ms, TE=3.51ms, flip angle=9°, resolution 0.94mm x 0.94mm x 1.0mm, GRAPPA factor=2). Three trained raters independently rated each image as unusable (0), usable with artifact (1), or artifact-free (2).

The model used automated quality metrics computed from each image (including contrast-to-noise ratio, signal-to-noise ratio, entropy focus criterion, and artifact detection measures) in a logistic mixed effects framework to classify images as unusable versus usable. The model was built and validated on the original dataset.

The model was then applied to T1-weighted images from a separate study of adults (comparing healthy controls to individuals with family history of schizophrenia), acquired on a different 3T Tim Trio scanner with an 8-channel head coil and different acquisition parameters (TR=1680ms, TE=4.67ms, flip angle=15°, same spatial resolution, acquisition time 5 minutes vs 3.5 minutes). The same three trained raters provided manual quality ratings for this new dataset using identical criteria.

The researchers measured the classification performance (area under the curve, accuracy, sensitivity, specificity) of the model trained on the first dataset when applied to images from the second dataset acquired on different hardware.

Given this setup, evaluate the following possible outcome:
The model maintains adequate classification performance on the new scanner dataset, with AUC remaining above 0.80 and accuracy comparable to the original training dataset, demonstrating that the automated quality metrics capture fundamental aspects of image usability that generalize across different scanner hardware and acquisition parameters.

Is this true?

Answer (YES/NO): NO